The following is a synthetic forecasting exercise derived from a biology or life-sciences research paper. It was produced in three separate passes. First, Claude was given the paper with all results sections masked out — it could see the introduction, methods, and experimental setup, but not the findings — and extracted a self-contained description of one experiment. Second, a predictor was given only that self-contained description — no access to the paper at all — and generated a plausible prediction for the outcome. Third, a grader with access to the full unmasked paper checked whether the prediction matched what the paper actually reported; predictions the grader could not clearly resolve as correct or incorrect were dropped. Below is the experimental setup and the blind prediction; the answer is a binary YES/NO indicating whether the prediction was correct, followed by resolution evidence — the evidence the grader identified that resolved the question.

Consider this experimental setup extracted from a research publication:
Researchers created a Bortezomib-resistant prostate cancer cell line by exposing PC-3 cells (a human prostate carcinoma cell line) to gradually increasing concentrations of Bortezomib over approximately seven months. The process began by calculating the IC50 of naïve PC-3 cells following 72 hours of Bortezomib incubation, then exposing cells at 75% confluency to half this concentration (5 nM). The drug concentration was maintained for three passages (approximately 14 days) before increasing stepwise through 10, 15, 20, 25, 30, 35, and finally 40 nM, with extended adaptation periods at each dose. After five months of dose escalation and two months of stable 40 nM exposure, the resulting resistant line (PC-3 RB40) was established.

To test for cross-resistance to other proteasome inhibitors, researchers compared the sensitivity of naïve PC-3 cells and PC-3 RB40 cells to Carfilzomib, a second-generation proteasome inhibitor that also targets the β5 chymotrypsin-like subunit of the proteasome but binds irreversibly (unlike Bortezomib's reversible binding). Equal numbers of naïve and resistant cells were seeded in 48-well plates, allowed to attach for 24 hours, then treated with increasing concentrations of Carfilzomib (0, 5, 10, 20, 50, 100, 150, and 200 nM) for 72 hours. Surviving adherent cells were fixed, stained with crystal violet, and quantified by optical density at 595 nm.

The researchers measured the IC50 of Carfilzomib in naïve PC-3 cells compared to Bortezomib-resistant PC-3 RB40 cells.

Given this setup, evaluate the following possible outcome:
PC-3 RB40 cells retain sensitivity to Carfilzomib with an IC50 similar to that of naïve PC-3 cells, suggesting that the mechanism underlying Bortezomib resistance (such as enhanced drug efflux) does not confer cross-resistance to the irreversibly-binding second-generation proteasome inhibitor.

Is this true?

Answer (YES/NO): NO